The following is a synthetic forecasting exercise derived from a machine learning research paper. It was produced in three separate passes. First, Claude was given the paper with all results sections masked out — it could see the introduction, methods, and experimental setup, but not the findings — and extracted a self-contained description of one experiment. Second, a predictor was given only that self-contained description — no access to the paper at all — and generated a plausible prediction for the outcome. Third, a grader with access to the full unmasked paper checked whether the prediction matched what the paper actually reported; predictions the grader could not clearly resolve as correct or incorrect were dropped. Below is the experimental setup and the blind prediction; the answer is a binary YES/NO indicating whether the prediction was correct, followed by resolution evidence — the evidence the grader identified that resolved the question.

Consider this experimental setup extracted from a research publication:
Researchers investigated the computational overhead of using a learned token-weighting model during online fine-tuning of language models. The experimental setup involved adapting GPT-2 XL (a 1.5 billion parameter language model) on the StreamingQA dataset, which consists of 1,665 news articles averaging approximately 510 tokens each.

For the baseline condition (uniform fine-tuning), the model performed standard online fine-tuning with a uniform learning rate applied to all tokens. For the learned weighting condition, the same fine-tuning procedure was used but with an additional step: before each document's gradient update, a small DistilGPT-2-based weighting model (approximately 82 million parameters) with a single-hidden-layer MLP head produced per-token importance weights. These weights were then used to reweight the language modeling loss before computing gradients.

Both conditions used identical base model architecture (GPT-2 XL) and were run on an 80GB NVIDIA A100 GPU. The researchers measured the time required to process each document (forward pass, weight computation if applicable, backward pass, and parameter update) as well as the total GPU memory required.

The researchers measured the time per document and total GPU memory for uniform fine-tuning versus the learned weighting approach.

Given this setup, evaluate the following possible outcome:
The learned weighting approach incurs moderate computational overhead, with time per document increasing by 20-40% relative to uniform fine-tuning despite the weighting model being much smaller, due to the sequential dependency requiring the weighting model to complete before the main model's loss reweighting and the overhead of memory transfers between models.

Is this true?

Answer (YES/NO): NO